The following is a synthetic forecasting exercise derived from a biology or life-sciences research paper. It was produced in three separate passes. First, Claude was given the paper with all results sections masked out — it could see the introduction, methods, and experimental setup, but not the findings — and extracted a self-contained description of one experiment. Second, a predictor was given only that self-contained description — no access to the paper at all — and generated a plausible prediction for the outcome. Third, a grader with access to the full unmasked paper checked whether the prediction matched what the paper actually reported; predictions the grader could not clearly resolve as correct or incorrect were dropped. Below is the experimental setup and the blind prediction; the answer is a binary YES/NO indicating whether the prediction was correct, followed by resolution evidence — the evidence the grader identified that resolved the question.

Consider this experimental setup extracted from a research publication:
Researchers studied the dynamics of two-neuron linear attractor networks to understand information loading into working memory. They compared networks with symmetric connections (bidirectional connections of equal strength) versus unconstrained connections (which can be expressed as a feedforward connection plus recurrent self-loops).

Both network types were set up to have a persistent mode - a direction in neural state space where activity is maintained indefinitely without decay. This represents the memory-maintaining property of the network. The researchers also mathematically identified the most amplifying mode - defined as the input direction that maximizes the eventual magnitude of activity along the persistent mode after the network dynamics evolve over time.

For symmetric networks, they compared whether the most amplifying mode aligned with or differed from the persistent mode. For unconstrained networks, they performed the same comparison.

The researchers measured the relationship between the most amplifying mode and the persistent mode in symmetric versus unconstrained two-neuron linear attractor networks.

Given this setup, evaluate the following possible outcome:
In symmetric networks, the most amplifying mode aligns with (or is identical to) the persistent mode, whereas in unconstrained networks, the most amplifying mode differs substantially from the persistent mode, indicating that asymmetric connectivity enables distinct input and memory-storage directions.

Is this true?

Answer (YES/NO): YES